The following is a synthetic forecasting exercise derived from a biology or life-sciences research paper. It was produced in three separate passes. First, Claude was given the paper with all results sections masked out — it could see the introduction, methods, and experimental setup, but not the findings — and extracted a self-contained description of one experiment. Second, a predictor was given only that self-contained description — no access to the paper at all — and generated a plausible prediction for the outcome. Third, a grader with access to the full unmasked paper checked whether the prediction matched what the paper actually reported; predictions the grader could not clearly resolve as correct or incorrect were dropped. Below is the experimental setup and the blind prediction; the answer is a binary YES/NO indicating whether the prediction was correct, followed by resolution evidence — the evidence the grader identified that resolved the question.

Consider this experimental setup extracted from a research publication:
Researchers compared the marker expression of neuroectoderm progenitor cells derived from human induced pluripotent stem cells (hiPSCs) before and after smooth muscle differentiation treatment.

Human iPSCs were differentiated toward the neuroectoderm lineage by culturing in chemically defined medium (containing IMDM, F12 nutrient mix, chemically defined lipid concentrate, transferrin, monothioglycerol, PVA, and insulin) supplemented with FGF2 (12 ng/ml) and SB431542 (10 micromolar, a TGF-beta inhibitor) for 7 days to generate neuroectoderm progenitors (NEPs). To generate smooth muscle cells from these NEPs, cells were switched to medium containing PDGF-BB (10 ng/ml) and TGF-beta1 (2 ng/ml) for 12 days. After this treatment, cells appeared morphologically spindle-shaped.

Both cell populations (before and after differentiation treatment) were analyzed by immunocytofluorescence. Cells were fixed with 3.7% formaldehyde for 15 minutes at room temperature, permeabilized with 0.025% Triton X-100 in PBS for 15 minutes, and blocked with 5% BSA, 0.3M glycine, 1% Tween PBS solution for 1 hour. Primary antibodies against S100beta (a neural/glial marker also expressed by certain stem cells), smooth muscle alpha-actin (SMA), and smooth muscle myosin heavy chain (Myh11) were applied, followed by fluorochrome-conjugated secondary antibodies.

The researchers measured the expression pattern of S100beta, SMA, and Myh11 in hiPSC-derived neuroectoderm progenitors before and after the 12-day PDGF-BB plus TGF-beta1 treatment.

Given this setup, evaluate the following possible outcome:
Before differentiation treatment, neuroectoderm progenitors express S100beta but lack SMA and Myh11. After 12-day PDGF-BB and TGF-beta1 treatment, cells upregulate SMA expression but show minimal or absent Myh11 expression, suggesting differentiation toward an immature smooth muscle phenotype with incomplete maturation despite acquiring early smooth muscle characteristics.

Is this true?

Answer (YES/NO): NO